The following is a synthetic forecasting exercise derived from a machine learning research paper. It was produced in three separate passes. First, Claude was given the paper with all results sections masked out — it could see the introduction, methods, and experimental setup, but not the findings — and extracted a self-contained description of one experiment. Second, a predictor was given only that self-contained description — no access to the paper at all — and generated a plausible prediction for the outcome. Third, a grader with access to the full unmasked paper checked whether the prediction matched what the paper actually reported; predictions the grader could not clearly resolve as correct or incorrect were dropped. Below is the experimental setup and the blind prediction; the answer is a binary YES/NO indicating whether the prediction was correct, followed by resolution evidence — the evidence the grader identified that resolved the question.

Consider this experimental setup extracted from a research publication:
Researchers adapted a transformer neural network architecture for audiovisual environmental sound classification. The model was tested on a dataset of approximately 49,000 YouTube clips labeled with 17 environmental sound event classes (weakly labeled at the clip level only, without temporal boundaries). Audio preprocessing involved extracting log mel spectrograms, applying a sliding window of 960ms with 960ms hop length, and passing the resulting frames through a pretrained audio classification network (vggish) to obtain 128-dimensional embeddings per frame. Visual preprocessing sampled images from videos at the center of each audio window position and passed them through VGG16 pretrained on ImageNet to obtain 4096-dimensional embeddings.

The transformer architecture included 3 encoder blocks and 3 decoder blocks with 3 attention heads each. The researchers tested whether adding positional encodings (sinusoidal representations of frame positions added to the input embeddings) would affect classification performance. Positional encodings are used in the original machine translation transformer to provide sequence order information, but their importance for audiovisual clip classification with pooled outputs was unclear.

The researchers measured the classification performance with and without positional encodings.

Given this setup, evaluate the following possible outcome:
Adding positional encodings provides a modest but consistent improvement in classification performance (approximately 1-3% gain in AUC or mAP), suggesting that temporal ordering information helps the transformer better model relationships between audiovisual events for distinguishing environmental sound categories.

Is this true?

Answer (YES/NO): NO